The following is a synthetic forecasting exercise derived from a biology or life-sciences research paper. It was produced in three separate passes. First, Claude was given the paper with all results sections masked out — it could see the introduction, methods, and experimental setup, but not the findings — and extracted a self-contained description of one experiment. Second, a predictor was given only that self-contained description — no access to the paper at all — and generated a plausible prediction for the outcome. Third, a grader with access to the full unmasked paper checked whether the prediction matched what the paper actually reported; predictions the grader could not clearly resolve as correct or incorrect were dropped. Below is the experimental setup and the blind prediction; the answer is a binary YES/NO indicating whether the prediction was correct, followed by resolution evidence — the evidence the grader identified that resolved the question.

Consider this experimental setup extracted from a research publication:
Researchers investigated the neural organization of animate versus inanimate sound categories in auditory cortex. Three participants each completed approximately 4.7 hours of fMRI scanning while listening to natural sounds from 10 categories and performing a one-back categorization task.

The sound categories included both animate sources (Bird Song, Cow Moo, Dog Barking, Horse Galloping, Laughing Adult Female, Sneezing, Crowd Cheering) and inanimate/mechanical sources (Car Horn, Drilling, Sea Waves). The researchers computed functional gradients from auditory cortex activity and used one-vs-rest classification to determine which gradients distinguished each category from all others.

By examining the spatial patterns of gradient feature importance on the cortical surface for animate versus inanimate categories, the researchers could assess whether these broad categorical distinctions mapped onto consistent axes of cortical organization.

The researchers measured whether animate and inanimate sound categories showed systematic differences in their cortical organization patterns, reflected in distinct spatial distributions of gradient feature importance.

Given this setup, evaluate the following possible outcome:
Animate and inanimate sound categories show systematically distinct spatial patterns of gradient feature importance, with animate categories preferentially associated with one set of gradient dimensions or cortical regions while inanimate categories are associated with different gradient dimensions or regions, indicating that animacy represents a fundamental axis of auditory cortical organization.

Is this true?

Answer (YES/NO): NO